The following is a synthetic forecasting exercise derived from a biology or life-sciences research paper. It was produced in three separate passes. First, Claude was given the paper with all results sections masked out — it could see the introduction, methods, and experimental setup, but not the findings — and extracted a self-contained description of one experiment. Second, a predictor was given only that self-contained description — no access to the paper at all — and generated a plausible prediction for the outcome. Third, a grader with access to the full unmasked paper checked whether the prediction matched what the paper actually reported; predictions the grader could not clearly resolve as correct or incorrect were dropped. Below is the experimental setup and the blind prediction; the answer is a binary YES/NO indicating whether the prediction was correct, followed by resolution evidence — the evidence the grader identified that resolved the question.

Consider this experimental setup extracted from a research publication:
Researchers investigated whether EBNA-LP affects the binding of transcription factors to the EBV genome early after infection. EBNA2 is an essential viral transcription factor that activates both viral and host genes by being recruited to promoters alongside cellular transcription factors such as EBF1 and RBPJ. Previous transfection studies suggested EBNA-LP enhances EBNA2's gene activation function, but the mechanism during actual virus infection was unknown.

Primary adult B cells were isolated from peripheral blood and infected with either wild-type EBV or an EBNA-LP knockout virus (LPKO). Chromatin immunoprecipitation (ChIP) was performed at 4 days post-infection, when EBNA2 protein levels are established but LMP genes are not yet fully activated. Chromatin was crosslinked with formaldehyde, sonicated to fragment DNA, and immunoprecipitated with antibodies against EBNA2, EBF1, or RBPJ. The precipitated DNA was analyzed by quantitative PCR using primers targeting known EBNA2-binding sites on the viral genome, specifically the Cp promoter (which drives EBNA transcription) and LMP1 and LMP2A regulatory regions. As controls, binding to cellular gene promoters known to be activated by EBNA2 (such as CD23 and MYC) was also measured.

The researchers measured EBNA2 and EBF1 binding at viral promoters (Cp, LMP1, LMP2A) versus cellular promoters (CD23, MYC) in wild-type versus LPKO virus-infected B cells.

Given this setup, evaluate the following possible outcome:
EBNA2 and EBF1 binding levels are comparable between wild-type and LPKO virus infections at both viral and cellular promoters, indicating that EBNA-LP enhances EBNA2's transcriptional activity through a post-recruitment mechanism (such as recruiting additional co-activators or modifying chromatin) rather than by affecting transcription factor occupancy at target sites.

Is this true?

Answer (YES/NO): NO